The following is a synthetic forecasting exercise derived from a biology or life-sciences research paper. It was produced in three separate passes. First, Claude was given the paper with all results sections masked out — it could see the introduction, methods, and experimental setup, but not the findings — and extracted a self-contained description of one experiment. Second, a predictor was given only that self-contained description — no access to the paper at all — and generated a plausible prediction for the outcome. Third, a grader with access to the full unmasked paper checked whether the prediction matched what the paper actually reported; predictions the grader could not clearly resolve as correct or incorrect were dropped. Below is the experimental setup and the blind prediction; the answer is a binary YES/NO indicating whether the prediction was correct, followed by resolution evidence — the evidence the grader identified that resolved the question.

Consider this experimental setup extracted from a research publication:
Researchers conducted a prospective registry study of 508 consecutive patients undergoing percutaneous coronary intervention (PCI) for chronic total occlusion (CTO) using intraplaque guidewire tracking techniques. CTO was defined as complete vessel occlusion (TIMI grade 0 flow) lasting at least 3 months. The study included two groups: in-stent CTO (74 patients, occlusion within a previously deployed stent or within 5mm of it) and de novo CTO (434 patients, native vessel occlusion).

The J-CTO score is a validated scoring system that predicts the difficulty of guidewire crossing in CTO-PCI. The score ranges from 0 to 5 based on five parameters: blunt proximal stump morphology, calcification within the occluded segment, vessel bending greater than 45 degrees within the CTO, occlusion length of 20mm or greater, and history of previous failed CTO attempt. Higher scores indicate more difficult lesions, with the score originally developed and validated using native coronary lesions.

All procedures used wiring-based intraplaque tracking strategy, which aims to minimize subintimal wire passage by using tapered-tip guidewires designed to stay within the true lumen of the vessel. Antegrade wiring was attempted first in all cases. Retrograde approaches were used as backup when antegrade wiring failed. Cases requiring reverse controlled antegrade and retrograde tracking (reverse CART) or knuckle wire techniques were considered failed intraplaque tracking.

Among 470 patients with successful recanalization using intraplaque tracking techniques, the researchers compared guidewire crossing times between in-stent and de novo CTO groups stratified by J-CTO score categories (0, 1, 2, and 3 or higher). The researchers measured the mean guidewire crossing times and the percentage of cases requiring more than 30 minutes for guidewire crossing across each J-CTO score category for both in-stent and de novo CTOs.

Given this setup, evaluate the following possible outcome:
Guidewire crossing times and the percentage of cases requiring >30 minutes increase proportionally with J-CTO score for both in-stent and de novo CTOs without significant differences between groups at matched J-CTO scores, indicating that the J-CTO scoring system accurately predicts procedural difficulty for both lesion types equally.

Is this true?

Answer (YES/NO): NO